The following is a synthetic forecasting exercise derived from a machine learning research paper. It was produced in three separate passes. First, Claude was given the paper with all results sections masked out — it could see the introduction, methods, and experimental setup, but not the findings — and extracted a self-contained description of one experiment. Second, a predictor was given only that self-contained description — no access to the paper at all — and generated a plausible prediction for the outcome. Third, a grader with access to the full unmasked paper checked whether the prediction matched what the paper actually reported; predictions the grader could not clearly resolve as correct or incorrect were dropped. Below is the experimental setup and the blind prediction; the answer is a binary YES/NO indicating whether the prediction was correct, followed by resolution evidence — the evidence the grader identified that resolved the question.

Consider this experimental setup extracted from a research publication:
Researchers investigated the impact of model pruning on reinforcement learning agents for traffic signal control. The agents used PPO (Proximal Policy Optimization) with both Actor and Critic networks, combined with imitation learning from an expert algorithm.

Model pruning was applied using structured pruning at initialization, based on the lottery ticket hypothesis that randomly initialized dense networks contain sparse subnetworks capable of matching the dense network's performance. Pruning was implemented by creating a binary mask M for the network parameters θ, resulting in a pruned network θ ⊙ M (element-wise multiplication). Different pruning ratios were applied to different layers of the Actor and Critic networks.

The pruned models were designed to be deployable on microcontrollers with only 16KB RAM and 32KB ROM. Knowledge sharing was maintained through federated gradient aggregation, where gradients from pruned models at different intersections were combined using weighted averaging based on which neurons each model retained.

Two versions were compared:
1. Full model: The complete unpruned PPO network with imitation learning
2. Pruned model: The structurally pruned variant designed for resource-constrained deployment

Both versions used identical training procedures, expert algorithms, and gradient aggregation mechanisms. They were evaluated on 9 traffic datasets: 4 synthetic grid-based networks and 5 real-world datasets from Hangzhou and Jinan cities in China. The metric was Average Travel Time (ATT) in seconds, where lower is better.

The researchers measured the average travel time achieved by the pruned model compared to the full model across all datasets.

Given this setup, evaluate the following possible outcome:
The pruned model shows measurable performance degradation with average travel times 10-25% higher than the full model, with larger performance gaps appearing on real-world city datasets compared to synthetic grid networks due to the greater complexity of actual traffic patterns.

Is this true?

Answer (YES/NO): NO